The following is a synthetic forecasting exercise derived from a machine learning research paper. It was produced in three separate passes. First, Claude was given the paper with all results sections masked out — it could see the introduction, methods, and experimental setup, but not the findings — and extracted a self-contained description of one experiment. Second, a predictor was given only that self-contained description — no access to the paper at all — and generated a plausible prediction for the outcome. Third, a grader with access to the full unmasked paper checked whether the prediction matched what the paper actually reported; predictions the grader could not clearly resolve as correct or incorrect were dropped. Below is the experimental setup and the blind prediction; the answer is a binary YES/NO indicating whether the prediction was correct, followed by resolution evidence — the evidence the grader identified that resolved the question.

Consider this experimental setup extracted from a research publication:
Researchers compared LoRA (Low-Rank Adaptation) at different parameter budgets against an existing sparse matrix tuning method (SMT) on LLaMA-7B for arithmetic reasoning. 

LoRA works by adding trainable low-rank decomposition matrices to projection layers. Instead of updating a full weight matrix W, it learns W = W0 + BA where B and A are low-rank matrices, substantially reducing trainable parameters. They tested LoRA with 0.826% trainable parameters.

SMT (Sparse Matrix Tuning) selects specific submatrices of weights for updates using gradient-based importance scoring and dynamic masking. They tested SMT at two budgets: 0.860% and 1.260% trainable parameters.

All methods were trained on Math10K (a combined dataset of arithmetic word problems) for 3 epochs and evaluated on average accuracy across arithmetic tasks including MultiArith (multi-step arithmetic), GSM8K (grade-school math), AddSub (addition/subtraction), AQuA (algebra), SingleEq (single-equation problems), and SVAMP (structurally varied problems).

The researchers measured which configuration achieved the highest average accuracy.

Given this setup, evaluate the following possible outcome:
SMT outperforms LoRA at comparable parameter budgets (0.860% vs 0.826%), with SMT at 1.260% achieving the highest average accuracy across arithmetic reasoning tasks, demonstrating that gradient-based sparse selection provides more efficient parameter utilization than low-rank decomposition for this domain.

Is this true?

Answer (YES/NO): YES